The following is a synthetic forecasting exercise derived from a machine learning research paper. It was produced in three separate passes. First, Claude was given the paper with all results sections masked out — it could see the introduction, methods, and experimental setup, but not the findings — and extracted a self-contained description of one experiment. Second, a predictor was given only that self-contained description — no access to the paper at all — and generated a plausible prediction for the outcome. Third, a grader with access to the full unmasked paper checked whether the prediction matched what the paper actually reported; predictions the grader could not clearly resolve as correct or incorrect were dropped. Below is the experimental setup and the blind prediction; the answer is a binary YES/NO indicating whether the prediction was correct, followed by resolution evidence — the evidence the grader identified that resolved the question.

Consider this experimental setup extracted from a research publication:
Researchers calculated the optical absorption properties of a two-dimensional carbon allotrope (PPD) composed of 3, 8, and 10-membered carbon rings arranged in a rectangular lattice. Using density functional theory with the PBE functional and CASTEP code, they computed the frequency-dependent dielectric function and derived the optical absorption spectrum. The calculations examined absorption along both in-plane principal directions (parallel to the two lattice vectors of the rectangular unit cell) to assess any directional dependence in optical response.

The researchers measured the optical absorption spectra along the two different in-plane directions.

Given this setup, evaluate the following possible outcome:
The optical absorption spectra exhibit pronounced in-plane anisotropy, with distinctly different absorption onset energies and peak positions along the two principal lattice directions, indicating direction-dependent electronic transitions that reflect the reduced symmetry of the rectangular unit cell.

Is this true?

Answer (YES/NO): YES